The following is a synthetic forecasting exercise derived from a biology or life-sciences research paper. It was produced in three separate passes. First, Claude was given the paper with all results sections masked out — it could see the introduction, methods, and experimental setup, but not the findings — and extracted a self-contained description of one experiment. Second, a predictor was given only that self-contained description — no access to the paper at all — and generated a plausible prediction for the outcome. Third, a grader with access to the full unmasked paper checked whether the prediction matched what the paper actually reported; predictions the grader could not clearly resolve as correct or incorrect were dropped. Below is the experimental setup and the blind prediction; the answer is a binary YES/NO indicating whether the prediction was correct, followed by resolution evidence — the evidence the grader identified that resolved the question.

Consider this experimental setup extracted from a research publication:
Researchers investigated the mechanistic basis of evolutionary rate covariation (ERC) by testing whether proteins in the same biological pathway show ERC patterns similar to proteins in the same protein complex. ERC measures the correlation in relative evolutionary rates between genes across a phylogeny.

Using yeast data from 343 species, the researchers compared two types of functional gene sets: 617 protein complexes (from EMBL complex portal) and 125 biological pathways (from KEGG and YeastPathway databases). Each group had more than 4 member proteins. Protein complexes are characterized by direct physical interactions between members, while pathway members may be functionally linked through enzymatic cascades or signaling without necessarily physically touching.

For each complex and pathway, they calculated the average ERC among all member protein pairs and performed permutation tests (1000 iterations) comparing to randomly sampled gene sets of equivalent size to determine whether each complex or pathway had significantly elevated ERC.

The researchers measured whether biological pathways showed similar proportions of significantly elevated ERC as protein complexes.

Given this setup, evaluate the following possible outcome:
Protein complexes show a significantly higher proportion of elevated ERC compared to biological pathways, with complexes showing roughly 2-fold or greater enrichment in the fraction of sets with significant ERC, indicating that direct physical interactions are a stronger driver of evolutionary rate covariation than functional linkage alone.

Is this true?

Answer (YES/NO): NO